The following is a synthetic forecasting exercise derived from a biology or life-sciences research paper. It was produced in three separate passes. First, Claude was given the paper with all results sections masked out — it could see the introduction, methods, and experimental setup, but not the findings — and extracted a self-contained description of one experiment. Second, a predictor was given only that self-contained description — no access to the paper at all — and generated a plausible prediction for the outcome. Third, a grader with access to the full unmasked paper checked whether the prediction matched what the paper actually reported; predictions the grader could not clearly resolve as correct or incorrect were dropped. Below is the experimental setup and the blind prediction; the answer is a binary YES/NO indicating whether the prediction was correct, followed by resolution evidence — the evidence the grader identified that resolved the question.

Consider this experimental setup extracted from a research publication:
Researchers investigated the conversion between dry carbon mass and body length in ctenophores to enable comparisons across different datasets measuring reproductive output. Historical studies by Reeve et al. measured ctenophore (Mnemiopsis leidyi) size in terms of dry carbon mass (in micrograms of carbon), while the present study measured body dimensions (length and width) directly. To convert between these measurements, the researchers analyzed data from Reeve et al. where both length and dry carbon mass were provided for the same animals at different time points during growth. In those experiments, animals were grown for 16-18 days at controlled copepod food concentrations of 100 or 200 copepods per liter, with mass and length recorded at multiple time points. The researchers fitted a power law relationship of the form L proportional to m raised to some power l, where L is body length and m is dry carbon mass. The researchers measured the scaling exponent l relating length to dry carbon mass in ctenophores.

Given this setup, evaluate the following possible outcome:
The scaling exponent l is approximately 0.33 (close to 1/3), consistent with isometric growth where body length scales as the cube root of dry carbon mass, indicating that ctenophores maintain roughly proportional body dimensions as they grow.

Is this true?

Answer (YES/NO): NO